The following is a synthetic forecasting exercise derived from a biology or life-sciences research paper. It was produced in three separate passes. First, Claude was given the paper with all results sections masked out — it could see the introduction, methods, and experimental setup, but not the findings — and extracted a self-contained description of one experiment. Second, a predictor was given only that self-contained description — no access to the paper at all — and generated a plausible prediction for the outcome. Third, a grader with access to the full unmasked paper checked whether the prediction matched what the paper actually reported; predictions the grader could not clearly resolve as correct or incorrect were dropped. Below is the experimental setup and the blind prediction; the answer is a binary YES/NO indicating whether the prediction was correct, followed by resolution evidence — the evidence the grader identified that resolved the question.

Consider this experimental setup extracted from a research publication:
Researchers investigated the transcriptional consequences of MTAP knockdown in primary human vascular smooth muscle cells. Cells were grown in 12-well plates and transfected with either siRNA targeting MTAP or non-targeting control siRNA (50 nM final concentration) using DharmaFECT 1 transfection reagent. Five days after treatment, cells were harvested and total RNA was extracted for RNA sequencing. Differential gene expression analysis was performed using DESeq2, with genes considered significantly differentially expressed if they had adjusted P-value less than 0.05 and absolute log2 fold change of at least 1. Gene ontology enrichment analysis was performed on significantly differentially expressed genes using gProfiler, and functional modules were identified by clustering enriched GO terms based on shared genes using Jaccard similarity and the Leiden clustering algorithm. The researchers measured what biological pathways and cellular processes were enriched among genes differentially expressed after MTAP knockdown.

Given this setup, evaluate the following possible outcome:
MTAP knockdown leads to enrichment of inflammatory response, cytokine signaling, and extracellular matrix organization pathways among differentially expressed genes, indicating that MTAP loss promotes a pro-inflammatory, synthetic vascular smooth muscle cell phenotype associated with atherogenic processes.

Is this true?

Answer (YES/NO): NO